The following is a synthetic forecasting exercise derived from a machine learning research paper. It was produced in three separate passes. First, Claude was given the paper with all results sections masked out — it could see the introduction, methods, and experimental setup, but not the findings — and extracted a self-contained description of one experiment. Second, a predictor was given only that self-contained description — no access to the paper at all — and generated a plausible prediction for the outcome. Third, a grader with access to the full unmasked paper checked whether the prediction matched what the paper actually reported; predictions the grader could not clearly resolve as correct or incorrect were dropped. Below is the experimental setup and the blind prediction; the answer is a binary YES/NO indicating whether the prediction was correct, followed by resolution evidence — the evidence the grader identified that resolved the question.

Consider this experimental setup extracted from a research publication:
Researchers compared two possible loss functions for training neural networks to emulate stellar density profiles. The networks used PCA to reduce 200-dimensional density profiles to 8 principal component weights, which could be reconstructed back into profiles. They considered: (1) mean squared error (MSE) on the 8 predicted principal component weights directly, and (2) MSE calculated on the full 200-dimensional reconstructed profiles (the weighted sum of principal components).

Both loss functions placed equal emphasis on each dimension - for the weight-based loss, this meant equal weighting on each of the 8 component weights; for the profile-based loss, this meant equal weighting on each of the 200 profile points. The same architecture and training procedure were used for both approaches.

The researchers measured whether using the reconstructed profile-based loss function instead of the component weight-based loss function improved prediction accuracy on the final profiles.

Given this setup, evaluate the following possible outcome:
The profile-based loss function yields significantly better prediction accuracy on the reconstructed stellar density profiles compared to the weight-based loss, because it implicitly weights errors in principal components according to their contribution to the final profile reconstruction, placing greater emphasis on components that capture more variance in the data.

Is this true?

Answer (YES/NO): NO